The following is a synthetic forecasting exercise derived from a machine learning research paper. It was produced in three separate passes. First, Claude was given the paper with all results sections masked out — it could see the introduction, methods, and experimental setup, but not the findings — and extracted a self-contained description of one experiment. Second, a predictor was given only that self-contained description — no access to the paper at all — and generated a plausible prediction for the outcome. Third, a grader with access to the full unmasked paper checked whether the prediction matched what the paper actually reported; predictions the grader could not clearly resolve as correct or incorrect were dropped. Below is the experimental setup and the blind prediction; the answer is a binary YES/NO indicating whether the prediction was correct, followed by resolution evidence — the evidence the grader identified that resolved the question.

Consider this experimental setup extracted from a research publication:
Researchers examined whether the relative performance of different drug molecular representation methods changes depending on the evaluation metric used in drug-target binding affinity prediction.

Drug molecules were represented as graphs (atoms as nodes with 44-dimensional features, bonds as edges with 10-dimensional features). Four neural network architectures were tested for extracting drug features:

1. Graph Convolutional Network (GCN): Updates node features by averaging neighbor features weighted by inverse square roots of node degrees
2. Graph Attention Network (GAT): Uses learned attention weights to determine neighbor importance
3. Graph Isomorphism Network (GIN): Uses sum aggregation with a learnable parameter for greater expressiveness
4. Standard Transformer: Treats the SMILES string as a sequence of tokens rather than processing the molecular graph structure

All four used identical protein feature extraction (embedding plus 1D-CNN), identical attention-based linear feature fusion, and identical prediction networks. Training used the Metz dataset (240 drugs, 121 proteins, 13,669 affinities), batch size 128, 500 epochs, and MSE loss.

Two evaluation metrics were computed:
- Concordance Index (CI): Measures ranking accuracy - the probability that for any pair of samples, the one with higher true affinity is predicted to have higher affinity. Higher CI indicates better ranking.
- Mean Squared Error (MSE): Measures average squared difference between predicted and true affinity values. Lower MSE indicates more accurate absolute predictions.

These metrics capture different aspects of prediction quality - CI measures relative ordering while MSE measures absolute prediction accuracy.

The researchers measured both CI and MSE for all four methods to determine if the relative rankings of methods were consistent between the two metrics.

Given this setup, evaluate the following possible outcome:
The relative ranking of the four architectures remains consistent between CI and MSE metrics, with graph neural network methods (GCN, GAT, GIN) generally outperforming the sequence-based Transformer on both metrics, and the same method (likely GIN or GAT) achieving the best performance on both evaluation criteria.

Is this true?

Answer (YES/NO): NO